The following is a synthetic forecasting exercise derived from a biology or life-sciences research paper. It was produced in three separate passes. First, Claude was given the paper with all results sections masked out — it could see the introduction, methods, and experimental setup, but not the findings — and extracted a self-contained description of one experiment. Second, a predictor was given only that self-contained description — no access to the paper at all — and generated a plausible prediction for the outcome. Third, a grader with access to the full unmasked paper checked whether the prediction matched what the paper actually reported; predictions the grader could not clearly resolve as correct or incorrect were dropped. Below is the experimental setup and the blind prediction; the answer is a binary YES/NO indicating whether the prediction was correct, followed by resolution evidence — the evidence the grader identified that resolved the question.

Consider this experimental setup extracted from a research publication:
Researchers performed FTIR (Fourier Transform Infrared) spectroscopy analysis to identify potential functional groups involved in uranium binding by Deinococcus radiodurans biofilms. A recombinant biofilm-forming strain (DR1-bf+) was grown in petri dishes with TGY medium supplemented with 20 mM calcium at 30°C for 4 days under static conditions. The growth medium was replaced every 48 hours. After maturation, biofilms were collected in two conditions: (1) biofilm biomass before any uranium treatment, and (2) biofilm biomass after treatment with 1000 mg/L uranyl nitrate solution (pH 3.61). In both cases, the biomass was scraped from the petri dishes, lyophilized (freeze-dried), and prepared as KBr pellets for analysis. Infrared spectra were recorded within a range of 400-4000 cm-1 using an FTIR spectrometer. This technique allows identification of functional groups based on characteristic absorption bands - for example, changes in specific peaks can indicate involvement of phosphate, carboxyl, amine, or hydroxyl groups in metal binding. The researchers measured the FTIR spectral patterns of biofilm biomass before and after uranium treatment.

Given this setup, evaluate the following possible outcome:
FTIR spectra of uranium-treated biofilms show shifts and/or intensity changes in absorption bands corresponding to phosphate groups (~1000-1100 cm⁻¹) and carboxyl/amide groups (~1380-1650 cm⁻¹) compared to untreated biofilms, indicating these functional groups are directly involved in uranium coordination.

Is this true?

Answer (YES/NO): YES